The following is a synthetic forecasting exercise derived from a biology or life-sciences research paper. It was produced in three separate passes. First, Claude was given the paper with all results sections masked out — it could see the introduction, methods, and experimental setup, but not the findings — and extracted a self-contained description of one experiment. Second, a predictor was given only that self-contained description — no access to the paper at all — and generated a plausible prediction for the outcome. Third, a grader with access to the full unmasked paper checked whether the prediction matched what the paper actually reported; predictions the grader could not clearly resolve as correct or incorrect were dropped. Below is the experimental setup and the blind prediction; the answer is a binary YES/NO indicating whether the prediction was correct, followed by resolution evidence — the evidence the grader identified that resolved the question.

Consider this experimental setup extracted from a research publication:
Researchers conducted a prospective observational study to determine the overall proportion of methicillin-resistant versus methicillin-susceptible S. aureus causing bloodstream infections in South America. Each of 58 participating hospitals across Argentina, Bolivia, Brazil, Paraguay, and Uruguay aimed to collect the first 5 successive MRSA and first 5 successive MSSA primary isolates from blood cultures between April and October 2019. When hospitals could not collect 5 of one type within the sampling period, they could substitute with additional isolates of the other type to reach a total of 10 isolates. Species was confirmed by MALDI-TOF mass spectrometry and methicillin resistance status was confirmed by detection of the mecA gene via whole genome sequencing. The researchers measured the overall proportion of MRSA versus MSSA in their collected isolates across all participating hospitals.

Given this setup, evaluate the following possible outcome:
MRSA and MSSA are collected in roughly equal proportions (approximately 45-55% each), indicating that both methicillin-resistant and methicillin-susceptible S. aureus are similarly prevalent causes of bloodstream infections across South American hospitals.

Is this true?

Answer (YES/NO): NO